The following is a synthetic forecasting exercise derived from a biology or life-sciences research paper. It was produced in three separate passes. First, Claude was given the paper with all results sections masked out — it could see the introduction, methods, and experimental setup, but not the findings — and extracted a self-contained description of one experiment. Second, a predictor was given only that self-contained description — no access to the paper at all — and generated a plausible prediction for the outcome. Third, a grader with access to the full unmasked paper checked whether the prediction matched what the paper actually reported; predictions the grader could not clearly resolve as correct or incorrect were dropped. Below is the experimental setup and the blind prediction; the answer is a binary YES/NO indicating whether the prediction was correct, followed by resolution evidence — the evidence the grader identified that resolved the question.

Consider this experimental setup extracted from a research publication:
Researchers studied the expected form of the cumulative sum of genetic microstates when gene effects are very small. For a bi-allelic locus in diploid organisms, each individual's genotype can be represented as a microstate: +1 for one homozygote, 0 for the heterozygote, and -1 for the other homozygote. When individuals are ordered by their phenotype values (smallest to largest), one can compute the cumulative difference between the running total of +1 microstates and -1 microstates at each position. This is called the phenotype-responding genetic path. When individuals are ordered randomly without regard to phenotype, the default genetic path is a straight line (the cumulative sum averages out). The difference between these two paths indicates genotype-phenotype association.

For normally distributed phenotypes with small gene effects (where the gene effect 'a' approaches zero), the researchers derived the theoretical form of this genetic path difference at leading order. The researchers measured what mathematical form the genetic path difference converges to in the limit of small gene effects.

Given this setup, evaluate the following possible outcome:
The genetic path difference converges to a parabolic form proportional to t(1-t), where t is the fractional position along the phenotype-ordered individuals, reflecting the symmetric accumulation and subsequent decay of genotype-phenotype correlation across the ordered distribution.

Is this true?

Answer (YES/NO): NO